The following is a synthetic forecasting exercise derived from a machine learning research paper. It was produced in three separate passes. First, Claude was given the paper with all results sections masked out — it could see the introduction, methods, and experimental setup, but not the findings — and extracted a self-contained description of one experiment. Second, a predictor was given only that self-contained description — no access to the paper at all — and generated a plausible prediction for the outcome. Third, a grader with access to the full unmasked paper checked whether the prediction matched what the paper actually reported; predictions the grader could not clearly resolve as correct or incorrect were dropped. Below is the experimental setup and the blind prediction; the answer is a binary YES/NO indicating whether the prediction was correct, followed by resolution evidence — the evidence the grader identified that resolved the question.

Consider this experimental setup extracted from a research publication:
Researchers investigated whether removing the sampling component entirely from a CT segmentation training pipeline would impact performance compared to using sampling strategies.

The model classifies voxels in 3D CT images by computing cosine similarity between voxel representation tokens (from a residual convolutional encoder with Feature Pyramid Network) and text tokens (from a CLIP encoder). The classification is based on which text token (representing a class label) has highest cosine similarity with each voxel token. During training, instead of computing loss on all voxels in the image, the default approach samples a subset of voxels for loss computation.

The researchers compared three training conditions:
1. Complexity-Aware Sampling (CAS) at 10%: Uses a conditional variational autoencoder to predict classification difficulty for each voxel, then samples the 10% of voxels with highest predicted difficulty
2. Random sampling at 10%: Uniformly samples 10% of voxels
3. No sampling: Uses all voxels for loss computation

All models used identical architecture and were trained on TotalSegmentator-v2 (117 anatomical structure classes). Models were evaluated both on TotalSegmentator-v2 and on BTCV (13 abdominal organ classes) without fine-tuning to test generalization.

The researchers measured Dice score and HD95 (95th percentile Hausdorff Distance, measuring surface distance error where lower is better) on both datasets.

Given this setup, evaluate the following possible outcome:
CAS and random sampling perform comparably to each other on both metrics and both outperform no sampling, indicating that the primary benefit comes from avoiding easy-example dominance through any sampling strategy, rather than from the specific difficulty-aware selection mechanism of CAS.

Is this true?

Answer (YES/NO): NO